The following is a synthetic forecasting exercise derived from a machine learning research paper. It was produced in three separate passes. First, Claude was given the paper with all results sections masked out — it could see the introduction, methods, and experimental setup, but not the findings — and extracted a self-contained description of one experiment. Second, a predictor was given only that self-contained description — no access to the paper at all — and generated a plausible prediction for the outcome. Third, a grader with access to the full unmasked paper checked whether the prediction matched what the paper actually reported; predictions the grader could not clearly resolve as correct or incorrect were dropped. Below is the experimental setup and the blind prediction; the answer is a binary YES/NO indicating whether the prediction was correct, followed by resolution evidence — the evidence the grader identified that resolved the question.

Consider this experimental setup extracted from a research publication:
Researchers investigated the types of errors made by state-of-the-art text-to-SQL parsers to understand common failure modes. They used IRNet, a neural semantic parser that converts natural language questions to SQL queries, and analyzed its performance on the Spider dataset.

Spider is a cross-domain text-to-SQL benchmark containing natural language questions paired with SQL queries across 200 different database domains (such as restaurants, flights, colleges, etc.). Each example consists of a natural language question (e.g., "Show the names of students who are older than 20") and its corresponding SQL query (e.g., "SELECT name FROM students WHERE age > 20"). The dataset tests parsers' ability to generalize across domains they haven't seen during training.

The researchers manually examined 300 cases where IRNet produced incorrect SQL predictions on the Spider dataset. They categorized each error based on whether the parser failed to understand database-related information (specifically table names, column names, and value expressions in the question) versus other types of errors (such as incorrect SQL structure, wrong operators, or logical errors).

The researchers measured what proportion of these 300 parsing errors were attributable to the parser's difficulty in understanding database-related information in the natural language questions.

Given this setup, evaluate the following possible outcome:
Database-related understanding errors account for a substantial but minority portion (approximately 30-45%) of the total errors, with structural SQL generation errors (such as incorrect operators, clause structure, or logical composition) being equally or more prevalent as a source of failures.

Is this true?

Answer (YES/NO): NO